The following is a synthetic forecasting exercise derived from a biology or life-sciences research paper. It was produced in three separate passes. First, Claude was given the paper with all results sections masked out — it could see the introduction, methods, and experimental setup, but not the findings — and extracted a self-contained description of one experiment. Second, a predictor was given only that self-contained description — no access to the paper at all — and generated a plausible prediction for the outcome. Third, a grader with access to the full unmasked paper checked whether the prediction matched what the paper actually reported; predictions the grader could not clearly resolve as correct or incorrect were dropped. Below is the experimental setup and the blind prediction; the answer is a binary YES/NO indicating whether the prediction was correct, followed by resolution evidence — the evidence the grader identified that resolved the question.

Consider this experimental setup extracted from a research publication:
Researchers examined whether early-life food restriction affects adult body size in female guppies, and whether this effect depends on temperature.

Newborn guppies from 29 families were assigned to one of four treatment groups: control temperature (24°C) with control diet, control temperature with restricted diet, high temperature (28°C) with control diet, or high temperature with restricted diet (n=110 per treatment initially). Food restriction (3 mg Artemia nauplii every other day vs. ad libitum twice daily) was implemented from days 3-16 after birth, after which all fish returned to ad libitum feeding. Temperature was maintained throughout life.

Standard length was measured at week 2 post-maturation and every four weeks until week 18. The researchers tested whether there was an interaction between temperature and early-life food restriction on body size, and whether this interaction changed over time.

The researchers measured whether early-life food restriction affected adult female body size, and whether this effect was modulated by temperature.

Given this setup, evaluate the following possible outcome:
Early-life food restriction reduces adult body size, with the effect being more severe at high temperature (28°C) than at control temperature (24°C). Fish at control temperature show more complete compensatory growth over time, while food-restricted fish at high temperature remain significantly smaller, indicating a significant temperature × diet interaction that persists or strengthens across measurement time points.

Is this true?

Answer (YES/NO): NO